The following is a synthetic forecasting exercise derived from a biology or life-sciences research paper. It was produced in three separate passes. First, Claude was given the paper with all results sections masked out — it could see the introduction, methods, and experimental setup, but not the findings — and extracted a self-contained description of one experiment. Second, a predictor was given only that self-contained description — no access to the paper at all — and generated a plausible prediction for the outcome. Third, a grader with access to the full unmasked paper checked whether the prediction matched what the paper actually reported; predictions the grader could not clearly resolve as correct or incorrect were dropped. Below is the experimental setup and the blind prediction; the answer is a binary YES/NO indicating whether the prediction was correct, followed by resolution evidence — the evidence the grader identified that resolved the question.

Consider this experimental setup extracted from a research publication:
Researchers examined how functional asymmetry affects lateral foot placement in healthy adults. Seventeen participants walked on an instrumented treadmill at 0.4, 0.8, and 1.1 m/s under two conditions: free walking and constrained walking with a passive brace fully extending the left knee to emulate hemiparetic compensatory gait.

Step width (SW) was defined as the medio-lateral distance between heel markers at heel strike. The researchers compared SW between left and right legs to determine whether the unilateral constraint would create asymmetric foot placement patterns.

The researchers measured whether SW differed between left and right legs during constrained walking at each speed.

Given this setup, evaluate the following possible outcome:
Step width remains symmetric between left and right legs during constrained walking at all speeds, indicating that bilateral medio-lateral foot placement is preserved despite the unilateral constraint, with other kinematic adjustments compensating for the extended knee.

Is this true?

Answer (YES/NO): YES